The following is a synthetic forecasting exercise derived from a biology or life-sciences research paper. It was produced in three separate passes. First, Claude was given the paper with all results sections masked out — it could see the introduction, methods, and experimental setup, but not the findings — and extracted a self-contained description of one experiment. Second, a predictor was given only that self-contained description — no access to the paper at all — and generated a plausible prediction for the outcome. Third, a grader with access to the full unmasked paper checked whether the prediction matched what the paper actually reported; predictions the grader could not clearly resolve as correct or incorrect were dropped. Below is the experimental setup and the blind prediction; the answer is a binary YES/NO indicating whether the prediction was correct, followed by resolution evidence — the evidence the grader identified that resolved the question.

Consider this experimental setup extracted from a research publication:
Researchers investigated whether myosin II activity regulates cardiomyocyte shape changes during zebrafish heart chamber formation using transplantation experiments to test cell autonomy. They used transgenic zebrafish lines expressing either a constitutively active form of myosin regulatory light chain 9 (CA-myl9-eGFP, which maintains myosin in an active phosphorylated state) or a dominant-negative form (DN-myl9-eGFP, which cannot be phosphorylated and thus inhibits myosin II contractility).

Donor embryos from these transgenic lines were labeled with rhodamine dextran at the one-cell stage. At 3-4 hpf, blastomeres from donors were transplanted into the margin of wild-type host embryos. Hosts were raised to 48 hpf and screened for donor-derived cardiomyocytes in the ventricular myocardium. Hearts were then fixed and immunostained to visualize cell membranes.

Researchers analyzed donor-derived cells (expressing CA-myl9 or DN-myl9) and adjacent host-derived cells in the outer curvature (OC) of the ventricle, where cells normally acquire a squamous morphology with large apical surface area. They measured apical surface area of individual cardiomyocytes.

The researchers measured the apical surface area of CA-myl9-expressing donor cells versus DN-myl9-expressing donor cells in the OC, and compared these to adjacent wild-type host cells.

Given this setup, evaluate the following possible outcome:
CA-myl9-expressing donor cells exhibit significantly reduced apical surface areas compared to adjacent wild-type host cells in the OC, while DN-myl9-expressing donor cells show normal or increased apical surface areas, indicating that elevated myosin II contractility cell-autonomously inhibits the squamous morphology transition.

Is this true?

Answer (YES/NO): NO